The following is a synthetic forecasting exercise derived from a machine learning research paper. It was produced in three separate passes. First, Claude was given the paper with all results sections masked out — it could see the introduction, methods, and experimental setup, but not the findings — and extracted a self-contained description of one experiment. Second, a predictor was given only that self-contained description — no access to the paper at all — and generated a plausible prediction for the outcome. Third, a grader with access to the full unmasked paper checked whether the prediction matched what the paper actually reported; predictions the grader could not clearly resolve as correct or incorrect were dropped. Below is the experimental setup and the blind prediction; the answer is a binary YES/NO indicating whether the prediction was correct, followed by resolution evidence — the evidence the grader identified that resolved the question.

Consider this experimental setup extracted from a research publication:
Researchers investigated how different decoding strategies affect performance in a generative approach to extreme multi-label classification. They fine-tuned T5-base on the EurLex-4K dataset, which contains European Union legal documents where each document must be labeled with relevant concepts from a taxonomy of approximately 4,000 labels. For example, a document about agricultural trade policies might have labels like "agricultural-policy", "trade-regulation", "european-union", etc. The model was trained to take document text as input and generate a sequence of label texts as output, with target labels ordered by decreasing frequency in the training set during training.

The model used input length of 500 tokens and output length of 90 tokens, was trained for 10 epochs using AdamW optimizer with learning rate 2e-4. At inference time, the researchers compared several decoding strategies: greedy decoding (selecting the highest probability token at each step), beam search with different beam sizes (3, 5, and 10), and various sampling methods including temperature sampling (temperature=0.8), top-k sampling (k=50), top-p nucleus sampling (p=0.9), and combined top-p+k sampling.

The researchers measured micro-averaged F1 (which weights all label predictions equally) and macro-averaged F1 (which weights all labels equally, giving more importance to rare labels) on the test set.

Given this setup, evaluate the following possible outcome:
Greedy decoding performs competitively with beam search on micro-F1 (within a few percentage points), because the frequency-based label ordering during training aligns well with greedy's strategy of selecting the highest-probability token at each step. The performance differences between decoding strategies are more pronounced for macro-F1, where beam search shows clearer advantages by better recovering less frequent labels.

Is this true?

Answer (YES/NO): NO